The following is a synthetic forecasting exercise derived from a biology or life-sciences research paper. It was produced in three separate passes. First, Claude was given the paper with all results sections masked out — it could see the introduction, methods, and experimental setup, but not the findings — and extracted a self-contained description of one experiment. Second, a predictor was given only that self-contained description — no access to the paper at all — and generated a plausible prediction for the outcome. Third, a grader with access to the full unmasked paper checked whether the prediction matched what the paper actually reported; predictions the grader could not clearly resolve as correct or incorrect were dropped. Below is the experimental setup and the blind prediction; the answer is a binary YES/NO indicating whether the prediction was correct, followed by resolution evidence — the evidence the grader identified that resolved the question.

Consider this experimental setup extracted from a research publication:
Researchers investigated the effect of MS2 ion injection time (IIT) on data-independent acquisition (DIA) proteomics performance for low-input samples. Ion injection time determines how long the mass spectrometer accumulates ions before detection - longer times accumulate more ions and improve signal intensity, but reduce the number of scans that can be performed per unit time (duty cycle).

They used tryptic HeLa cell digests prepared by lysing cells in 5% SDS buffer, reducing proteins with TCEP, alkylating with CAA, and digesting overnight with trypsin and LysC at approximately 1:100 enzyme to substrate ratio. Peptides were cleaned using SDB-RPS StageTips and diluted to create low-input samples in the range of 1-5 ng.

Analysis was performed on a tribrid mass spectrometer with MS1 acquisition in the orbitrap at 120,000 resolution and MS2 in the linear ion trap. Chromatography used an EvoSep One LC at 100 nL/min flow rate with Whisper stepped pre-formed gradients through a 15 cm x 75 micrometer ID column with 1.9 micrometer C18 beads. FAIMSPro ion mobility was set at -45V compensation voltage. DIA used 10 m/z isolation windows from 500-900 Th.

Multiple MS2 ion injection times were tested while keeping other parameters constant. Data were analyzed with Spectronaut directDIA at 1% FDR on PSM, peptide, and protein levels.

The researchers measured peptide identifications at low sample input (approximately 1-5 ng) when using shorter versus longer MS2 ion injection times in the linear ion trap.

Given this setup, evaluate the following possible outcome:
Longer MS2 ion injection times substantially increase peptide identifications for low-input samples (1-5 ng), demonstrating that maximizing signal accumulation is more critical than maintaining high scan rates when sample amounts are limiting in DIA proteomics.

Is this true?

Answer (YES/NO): NO